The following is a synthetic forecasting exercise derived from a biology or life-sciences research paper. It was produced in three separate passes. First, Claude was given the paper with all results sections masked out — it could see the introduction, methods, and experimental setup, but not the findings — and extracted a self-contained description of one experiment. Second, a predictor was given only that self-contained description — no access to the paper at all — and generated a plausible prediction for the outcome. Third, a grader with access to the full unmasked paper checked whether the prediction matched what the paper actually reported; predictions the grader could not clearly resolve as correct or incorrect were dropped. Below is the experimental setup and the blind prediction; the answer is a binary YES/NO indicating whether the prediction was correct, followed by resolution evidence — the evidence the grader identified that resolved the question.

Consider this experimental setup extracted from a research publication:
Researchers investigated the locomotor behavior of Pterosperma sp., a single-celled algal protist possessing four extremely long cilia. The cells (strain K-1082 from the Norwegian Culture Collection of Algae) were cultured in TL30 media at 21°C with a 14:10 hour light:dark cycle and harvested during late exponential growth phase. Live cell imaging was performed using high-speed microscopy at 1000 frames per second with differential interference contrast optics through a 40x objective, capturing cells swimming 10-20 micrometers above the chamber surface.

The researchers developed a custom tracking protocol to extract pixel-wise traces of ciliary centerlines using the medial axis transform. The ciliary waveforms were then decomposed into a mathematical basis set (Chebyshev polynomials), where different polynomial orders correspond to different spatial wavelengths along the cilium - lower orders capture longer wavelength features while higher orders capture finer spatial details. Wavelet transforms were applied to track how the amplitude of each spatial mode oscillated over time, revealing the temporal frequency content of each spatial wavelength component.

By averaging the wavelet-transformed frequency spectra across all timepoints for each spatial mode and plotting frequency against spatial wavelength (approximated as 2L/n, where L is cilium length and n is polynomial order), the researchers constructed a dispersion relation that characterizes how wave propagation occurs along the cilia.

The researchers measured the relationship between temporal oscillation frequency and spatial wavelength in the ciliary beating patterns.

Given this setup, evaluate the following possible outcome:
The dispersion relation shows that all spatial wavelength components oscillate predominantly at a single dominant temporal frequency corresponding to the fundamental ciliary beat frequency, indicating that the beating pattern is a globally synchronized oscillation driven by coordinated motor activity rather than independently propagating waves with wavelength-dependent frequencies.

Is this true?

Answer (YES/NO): NO